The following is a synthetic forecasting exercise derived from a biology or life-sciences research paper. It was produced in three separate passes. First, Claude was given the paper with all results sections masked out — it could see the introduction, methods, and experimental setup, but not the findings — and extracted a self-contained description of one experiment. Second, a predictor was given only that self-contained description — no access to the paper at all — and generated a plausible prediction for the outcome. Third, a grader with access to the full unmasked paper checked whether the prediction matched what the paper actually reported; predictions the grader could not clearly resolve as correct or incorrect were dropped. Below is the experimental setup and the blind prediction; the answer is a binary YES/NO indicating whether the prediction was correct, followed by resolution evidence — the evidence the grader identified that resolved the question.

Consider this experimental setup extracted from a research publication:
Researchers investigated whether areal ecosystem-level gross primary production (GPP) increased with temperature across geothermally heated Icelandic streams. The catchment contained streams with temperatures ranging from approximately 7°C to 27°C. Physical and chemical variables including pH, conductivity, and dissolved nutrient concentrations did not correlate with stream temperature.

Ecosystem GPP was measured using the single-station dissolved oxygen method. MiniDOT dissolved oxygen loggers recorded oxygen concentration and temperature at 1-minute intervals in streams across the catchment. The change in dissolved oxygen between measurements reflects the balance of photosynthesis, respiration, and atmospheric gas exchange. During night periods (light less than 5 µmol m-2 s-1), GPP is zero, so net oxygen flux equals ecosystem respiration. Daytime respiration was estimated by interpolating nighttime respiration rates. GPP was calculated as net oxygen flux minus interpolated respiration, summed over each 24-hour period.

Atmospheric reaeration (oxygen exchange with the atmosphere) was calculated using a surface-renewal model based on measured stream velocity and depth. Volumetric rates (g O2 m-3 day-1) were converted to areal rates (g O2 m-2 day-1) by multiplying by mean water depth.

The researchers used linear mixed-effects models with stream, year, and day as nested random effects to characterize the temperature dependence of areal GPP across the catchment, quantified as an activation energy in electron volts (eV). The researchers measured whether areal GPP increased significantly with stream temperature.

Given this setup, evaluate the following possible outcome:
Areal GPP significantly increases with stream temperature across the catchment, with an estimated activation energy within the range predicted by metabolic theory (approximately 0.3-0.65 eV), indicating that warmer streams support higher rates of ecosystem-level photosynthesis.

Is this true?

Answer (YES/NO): YES